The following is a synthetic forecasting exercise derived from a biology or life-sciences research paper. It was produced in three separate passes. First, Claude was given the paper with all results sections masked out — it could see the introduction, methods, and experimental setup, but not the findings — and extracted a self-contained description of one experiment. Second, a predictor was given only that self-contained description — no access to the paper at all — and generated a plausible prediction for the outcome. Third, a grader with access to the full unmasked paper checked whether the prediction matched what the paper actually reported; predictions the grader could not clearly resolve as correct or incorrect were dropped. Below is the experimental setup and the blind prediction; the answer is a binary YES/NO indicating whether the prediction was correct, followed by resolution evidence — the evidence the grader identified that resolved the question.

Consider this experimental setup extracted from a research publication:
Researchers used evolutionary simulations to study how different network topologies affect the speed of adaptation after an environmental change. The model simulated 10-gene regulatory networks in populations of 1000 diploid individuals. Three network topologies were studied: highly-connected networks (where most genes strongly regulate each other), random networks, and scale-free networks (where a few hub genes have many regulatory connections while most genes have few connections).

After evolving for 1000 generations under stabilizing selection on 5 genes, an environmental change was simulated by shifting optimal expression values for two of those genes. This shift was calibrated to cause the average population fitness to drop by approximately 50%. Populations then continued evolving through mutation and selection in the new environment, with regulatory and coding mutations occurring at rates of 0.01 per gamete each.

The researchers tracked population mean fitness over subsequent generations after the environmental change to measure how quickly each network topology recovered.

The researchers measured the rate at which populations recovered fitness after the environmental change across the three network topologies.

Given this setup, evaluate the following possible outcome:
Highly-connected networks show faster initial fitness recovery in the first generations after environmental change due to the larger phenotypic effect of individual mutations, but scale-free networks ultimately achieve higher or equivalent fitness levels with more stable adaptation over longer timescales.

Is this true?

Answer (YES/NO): NO